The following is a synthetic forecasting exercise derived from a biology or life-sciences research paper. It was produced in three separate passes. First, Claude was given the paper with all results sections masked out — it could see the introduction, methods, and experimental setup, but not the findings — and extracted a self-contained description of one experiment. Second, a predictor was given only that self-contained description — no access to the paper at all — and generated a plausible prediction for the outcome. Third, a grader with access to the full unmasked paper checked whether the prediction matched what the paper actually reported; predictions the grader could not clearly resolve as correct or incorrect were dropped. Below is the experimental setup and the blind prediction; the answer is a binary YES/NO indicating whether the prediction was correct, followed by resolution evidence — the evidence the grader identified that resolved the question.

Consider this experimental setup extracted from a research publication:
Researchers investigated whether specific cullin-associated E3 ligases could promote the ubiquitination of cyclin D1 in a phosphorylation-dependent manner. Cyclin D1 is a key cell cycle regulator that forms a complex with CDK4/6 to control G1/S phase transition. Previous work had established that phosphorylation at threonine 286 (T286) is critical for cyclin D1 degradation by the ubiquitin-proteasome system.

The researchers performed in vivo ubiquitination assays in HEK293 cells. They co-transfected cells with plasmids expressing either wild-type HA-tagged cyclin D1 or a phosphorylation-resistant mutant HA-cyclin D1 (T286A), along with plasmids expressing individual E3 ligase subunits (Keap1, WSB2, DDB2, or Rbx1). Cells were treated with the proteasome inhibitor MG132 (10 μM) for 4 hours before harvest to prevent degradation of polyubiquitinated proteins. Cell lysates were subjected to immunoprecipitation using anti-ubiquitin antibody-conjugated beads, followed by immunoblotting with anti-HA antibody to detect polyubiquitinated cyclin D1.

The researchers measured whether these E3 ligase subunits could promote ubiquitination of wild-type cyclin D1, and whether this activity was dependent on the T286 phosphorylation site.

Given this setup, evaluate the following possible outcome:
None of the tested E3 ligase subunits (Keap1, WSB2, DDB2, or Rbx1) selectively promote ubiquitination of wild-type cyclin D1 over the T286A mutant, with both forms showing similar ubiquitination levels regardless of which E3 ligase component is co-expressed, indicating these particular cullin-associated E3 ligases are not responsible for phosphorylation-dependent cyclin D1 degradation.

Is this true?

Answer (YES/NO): NO